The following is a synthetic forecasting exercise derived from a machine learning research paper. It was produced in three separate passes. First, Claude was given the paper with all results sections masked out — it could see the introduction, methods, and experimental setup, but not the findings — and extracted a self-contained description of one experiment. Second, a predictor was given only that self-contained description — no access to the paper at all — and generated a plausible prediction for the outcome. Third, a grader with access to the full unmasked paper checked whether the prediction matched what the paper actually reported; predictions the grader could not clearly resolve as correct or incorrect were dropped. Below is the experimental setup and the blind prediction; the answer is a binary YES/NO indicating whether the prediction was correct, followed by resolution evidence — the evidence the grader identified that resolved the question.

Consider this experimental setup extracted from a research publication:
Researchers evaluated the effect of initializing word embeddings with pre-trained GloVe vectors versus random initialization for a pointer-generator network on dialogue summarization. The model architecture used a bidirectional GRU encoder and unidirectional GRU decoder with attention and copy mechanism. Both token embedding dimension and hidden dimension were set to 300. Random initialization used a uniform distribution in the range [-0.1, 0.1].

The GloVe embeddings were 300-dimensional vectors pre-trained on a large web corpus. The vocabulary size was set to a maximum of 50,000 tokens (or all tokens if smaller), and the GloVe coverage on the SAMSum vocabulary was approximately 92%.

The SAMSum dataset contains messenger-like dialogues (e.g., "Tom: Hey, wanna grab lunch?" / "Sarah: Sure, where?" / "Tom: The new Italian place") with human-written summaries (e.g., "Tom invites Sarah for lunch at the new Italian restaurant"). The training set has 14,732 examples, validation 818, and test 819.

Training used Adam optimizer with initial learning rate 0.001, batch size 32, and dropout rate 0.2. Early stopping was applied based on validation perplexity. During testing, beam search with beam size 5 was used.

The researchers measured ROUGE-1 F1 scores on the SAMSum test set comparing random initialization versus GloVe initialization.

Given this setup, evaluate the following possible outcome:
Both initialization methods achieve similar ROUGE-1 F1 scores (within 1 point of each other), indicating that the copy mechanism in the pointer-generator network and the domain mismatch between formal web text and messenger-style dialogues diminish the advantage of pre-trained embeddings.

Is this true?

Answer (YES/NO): NO